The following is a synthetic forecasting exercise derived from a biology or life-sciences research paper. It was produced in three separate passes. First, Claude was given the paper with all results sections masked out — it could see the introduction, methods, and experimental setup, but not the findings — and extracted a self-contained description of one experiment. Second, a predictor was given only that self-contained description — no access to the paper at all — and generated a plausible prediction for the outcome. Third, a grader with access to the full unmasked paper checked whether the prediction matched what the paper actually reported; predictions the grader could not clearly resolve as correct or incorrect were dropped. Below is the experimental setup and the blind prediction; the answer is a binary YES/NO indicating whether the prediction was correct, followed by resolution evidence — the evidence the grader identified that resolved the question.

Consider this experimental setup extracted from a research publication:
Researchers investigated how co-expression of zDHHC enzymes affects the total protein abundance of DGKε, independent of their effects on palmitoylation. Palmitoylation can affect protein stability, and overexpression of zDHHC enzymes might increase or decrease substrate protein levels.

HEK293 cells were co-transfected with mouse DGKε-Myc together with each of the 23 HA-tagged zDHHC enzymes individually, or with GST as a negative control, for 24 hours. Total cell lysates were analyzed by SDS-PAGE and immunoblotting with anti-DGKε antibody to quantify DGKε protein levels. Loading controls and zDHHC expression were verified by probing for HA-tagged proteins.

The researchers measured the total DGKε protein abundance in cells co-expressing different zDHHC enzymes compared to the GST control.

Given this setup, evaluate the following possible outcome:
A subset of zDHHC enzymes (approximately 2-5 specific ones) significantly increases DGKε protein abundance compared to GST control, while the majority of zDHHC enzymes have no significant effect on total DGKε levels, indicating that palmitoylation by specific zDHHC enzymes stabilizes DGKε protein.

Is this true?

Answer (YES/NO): YES